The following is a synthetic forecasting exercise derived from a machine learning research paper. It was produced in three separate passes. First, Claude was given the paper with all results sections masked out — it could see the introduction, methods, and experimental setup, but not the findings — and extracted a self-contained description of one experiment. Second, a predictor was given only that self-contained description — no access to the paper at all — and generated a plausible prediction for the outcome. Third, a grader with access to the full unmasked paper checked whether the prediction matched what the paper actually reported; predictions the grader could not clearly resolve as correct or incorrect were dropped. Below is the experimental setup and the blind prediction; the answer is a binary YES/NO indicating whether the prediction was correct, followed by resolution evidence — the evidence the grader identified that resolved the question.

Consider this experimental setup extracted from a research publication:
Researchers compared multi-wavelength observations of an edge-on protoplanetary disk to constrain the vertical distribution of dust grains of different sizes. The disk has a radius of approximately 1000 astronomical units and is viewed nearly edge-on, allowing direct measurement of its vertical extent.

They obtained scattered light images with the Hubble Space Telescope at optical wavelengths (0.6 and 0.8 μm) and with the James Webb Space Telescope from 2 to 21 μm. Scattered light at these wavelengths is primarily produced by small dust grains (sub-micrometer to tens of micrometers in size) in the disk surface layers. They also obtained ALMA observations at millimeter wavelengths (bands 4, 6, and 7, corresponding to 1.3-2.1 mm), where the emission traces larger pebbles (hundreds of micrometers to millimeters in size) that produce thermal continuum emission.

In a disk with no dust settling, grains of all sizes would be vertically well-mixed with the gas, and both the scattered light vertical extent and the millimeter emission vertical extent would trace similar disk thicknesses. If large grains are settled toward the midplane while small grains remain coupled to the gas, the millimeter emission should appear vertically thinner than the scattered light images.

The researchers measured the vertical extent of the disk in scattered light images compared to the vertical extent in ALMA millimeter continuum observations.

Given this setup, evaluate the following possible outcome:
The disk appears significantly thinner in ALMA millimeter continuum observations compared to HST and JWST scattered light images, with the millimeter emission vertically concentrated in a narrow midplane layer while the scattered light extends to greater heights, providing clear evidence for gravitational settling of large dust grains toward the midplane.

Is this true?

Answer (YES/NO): YES